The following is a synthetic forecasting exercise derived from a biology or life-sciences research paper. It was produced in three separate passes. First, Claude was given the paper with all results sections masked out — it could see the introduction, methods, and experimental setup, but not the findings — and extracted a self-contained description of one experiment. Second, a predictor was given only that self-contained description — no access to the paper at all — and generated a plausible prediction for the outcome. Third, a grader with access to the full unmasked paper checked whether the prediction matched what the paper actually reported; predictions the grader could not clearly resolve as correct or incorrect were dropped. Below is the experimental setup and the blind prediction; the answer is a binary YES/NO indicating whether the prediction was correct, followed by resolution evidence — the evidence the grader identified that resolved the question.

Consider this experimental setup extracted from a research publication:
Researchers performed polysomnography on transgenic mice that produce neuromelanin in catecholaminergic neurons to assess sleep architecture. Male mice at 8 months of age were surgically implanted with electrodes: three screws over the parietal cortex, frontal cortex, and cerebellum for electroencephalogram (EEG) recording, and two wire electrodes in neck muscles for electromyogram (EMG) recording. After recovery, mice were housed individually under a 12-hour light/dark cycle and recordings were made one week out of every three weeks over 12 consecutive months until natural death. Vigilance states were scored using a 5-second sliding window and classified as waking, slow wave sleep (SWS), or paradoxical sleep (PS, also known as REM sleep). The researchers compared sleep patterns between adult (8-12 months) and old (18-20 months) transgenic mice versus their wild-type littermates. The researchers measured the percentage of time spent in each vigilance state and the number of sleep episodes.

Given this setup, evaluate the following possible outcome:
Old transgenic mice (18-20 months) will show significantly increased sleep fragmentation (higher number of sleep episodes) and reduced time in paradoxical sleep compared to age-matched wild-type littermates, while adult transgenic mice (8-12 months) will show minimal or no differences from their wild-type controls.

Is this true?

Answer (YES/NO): NO